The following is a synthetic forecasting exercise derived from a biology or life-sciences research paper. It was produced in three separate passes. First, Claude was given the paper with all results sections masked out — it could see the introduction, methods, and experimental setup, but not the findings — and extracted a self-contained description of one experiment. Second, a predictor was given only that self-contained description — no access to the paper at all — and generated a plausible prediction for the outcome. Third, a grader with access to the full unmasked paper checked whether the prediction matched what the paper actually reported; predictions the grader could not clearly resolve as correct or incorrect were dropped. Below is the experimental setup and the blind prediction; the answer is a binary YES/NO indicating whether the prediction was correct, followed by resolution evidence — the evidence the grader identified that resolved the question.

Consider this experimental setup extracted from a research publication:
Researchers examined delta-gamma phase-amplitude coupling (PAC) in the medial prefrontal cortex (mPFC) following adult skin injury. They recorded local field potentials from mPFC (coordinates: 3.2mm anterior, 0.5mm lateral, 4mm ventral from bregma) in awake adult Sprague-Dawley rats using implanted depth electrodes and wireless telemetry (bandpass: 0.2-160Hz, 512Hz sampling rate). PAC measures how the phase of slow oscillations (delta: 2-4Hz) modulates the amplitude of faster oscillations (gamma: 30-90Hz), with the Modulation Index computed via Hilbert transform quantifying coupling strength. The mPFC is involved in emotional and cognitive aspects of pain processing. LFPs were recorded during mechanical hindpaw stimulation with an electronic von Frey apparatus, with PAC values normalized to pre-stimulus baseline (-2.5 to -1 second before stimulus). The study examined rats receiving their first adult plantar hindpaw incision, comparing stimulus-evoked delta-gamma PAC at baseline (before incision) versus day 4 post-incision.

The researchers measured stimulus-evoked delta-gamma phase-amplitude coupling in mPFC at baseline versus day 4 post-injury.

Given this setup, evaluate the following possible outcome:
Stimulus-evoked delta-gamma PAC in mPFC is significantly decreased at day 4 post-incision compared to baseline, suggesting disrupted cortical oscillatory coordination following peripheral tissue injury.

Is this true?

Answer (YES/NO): NO